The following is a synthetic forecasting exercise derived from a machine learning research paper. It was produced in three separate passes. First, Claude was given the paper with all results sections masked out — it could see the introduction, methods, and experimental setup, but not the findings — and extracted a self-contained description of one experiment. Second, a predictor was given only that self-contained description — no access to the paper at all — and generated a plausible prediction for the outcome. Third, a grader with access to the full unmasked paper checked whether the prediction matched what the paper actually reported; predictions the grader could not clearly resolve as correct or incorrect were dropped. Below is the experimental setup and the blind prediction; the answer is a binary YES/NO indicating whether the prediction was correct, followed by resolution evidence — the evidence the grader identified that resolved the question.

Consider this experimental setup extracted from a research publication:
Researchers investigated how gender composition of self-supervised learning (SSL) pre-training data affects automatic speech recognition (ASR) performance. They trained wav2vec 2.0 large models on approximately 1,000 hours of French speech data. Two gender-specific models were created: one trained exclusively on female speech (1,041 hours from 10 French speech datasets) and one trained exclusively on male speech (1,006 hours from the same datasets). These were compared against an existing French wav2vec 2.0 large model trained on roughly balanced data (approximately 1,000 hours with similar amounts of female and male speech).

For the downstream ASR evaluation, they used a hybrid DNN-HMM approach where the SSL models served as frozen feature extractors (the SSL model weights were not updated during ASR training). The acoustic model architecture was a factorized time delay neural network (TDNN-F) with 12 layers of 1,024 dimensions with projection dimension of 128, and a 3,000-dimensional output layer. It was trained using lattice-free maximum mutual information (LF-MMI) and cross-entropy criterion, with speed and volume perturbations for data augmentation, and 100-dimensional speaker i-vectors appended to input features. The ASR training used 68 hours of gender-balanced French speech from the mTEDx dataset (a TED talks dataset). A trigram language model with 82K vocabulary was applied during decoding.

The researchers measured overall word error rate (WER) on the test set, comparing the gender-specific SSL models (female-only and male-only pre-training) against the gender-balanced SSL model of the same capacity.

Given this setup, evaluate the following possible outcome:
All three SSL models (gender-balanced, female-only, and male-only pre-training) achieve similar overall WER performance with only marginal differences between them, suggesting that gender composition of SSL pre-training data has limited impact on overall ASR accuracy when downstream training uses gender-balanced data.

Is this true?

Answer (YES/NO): YES